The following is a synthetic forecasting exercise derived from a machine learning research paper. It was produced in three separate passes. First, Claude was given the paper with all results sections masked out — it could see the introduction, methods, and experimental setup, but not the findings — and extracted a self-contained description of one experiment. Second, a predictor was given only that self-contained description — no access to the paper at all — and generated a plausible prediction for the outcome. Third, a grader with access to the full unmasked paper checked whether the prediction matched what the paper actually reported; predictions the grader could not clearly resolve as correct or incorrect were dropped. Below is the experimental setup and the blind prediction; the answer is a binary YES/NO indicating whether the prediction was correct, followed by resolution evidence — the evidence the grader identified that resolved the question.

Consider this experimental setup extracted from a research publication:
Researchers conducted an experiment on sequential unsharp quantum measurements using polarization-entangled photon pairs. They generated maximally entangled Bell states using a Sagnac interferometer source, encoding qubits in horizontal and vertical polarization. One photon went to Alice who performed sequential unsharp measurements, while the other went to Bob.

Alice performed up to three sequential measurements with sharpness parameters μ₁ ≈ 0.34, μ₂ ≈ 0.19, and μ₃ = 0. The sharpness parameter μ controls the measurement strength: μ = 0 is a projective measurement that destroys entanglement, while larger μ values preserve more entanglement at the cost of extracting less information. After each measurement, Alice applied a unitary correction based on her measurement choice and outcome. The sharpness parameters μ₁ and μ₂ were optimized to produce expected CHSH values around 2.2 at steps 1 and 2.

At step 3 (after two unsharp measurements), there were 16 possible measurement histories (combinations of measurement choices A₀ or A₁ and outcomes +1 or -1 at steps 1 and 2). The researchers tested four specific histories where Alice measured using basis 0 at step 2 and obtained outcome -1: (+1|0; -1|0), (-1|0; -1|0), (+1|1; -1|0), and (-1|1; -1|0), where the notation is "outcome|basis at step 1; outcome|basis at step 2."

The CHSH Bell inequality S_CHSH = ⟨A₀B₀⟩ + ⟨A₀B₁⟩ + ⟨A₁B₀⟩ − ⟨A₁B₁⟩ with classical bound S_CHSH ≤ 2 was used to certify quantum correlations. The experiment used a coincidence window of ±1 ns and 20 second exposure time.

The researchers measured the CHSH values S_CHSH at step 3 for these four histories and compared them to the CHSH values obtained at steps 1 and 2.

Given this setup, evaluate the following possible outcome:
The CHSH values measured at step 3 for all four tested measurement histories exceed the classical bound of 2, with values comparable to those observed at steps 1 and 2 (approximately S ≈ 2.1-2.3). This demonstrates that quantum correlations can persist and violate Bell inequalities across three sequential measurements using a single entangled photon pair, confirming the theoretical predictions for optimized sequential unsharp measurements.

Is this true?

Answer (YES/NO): NO